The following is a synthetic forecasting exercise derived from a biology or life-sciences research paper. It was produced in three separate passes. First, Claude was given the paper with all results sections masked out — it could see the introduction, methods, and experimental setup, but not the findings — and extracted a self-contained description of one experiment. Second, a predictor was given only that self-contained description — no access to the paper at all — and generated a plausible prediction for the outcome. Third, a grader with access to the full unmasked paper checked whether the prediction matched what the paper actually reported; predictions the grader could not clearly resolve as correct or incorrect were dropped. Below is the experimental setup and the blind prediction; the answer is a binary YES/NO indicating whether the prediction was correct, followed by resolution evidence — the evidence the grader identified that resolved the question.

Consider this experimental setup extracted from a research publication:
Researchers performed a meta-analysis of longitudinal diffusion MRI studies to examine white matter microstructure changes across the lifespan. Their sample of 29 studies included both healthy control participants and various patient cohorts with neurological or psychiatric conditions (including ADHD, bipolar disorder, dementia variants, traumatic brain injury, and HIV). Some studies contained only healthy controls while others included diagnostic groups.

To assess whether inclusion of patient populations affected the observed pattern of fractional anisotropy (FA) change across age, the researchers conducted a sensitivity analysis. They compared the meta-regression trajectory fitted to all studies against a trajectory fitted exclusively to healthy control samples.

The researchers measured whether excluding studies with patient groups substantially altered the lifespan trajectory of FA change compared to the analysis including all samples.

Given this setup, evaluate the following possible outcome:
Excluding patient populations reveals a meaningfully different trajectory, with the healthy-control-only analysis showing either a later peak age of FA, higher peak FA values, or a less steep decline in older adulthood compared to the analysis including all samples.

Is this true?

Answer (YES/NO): NO